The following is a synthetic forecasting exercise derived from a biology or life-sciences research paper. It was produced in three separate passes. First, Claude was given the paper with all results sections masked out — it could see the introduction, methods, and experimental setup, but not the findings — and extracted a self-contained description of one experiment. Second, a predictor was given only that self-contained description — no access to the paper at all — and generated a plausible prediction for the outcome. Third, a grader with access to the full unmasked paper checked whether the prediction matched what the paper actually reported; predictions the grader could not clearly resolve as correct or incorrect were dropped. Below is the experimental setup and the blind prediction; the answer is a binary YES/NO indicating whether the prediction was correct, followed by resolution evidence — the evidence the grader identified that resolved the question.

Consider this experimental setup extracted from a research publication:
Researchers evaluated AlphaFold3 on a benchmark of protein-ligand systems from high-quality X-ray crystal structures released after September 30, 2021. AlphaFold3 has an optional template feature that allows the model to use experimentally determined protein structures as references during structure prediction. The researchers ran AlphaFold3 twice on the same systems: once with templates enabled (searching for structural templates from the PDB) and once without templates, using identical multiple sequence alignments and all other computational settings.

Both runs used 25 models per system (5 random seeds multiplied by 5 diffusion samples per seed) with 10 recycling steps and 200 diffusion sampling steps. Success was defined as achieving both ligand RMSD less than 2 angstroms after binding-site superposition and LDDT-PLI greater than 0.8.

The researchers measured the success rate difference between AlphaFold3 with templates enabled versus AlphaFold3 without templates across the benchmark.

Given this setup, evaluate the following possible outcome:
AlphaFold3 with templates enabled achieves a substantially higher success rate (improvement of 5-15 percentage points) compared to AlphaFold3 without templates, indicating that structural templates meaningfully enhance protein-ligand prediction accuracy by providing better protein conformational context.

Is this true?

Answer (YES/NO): NO